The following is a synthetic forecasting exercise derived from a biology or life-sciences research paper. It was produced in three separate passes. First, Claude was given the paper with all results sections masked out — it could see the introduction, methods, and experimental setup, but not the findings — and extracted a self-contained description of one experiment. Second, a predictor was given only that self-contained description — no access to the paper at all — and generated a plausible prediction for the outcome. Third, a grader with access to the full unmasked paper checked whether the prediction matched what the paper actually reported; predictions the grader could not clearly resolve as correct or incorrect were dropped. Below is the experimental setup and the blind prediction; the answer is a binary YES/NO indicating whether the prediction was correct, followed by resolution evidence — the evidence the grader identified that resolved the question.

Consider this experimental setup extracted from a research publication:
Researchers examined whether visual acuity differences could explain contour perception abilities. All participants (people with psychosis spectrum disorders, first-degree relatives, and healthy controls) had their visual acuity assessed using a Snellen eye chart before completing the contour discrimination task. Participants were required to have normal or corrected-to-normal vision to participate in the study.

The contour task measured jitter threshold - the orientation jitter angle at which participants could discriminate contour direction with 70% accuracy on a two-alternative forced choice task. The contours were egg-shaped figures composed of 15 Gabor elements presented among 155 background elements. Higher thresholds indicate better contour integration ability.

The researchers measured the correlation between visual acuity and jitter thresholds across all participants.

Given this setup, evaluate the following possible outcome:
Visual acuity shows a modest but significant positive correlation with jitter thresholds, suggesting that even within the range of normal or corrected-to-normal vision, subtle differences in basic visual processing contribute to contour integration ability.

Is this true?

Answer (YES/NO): NO